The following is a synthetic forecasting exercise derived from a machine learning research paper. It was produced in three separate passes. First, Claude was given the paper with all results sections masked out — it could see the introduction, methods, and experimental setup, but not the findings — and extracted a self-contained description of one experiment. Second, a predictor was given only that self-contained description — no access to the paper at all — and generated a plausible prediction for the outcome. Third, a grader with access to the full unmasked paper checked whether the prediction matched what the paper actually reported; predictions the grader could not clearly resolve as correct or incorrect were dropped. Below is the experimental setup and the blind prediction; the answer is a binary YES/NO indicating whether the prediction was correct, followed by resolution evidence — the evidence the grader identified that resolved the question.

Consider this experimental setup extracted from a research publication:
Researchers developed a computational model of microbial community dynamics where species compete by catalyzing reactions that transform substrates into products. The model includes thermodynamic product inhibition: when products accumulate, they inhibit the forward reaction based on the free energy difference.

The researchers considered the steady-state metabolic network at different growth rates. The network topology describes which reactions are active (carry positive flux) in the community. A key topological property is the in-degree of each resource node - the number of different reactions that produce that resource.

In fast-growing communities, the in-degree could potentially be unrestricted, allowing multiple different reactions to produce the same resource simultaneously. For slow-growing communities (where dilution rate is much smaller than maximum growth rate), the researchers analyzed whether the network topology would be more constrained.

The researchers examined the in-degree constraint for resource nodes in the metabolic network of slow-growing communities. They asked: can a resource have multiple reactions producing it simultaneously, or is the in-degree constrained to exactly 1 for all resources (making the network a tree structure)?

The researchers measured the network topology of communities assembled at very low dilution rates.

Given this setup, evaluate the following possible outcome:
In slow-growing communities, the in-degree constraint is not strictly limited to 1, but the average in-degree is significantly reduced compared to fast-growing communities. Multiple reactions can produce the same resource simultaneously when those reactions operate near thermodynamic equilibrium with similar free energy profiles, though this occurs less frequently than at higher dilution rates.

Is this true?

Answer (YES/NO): NO